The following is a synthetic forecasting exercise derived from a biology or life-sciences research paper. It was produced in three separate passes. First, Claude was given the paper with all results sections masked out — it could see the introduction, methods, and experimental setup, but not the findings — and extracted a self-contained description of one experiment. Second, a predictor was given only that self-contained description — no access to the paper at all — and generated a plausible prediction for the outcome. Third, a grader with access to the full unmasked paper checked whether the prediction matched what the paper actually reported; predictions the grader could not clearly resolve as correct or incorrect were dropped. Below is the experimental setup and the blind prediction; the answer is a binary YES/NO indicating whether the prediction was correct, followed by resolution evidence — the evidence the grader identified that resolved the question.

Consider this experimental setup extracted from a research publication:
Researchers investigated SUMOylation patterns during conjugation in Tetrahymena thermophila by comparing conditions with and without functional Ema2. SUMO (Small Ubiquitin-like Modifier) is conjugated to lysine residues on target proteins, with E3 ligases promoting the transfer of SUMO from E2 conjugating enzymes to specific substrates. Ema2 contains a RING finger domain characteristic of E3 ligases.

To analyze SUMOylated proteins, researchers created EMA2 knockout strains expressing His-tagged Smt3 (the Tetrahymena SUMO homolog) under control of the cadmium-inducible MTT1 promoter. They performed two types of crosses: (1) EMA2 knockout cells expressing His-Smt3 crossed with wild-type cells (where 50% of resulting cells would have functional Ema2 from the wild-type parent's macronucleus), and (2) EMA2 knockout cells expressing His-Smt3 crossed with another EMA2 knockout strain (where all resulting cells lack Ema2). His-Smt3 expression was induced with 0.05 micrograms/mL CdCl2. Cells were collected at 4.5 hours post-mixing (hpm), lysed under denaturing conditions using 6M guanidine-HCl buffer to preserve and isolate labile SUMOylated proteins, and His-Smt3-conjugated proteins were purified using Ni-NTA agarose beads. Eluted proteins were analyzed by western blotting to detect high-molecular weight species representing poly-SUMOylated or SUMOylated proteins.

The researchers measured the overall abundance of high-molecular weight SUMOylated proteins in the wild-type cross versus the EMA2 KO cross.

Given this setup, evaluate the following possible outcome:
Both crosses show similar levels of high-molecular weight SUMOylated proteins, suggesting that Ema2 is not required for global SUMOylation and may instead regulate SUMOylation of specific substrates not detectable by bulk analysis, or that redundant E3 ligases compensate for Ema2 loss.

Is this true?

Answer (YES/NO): NO